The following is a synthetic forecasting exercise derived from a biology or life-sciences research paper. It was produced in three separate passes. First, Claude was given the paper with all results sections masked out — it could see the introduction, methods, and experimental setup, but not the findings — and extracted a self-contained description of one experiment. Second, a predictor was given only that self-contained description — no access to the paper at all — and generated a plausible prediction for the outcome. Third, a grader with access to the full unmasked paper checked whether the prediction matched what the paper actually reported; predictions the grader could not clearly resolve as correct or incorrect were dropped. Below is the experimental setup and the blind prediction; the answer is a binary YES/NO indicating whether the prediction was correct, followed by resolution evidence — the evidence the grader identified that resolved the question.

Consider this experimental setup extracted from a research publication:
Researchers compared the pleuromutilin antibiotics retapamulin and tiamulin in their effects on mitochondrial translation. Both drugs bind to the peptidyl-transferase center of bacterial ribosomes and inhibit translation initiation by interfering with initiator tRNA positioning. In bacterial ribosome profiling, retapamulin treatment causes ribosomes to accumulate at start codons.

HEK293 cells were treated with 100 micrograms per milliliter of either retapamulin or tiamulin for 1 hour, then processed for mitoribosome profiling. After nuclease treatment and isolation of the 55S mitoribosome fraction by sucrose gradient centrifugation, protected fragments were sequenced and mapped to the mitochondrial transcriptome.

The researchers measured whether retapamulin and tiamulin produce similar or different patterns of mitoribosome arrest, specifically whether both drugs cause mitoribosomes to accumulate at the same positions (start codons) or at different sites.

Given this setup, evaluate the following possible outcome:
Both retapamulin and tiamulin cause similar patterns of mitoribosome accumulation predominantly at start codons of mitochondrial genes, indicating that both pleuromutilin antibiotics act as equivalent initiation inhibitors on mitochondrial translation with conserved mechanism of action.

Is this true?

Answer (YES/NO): YES